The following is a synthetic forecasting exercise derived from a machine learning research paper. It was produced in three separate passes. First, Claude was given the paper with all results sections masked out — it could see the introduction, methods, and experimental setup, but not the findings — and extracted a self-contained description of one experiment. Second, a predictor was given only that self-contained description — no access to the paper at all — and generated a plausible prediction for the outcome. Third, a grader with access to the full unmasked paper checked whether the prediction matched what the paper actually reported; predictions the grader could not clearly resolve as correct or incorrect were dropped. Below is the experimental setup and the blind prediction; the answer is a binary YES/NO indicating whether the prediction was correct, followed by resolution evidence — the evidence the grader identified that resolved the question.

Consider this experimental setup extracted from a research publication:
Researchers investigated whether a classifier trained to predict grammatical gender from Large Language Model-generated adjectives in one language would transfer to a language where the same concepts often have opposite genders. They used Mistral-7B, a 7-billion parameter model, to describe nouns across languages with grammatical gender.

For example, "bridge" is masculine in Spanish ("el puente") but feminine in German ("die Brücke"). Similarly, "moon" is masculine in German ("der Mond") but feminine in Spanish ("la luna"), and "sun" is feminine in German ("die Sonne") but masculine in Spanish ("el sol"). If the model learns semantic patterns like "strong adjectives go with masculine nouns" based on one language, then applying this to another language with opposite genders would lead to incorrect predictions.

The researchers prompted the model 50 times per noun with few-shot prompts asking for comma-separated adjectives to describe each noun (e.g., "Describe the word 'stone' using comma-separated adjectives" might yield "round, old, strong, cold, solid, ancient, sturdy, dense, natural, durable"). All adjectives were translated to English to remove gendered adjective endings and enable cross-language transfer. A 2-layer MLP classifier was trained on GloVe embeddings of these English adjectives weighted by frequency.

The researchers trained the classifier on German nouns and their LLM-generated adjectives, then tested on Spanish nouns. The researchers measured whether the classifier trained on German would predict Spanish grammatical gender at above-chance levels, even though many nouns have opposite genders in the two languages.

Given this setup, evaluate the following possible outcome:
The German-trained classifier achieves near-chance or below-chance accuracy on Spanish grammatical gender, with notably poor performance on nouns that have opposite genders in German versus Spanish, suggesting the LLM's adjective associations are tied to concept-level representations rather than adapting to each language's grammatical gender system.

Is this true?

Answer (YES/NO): NO